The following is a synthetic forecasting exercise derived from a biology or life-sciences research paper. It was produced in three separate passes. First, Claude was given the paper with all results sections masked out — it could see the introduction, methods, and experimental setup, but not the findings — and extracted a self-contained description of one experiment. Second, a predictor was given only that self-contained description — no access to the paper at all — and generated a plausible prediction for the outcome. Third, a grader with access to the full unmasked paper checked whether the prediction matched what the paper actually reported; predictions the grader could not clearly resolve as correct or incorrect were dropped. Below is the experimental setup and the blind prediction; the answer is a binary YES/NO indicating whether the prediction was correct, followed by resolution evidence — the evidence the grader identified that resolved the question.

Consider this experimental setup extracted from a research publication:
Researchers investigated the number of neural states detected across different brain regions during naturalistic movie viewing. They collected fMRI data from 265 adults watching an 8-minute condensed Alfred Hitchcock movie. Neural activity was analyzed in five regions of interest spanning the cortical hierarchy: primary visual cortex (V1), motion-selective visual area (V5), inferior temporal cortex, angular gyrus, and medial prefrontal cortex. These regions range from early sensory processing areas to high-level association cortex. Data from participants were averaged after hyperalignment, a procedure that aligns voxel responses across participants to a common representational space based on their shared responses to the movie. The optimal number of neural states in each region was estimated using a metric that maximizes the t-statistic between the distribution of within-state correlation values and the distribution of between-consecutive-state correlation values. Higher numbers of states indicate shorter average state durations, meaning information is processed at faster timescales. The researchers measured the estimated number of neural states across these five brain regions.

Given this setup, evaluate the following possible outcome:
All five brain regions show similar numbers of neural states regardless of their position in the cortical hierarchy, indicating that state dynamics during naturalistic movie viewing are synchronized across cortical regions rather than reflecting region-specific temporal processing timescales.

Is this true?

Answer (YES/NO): NO